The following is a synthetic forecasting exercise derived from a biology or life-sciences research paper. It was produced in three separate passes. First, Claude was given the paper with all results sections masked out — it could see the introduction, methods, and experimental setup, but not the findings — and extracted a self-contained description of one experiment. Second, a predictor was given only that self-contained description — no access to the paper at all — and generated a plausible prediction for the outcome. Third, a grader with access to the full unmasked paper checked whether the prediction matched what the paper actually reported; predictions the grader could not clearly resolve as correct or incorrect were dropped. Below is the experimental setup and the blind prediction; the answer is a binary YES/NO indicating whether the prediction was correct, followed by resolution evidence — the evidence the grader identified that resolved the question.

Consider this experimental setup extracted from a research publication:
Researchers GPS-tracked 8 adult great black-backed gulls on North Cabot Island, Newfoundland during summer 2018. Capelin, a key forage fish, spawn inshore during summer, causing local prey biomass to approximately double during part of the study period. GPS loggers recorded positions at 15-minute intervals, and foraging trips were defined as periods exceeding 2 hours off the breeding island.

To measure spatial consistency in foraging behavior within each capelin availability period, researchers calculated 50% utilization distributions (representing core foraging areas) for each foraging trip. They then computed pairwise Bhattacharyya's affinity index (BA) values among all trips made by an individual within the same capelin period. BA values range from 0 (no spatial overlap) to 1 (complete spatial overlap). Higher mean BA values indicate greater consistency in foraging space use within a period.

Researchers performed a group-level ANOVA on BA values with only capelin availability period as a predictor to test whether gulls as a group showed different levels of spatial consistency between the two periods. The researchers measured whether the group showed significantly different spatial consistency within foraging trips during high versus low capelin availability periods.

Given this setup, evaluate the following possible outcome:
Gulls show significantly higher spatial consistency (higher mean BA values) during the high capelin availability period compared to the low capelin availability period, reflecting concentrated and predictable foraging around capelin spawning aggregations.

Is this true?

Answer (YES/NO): NO